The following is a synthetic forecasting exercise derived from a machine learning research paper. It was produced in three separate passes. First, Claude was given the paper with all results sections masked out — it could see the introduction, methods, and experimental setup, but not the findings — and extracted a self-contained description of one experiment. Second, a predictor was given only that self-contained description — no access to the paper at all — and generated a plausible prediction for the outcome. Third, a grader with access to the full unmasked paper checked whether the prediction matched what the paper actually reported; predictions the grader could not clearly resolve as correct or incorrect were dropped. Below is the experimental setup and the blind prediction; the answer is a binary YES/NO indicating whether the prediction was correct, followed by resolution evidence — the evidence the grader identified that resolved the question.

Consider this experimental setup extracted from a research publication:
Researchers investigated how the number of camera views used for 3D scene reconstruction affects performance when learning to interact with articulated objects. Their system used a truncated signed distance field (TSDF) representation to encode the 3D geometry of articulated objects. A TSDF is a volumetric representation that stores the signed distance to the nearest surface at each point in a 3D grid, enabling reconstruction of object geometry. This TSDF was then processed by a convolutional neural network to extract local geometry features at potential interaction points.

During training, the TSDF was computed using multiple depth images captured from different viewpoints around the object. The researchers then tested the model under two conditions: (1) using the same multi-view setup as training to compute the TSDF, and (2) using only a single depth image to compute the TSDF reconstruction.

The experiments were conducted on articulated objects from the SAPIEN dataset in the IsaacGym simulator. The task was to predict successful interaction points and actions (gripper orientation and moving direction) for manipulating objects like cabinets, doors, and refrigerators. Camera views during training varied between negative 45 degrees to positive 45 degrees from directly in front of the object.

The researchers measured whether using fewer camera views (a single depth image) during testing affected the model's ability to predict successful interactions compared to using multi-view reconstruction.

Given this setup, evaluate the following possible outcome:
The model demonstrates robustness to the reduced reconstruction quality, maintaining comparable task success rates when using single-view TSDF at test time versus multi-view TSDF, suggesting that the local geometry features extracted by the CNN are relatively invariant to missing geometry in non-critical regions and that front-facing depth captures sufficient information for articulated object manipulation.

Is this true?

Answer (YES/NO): YES